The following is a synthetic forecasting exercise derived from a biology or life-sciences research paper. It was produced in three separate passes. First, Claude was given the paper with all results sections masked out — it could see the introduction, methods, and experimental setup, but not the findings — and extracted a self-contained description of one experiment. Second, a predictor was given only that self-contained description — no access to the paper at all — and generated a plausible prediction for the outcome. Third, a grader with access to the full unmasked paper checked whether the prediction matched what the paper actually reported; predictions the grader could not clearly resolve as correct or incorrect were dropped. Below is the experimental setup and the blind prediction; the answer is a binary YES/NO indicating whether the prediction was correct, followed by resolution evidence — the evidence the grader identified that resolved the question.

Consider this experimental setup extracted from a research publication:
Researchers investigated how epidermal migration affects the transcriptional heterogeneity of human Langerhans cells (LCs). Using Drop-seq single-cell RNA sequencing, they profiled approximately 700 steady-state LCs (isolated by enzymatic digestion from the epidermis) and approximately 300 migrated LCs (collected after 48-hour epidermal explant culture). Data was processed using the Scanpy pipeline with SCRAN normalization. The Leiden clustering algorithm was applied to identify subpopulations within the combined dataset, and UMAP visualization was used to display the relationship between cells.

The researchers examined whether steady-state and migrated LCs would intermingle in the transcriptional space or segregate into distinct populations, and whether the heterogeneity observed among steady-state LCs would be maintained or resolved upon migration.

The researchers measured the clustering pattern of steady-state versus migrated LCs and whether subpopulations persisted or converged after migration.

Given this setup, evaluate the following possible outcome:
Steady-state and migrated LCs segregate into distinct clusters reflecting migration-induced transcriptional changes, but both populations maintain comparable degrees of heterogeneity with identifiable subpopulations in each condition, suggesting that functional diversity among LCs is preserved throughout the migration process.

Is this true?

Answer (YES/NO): NO